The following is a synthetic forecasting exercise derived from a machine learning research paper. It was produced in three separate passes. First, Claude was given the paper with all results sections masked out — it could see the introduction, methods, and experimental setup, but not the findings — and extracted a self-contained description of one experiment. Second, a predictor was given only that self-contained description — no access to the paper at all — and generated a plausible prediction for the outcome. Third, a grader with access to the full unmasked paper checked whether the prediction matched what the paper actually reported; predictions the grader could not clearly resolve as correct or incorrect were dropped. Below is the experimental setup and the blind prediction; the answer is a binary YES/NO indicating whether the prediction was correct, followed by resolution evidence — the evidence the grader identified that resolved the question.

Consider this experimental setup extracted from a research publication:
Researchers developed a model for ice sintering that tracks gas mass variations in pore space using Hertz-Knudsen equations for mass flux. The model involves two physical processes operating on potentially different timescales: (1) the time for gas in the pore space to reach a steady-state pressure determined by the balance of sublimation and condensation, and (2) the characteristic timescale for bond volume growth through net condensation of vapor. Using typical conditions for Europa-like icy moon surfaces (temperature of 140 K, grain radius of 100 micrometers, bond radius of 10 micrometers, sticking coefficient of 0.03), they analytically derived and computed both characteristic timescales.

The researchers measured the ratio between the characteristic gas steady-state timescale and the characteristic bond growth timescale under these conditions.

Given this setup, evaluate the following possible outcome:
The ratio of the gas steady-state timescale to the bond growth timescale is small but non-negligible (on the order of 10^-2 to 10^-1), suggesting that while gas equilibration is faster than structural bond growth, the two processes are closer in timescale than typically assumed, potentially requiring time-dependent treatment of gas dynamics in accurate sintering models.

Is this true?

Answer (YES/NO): NO